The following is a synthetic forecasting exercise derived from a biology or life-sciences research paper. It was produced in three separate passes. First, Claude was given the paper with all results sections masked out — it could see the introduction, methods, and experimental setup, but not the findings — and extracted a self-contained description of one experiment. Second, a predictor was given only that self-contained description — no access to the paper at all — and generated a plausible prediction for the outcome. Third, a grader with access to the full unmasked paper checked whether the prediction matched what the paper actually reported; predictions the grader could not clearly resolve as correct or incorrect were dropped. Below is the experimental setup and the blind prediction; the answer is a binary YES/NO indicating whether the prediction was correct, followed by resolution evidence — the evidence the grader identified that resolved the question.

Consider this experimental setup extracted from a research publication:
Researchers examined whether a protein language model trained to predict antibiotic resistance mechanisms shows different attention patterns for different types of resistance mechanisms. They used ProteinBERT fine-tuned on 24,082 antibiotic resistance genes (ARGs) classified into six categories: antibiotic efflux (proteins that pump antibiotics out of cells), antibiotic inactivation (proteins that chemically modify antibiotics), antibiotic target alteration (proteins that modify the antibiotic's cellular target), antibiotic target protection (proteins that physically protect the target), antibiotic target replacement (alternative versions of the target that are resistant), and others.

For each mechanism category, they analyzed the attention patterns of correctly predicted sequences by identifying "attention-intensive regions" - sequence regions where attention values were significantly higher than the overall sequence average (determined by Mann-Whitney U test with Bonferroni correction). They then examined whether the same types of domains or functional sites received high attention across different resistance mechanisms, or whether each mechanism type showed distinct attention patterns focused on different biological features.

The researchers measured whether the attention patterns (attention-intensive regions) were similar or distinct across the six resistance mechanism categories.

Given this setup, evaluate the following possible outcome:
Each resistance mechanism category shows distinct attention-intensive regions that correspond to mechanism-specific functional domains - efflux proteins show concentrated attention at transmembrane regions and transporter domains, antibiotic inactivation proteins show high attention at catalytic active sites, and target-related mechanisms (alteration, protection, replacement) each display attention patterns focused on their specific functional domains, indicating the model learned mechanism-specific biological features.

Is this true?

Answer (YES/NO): NO